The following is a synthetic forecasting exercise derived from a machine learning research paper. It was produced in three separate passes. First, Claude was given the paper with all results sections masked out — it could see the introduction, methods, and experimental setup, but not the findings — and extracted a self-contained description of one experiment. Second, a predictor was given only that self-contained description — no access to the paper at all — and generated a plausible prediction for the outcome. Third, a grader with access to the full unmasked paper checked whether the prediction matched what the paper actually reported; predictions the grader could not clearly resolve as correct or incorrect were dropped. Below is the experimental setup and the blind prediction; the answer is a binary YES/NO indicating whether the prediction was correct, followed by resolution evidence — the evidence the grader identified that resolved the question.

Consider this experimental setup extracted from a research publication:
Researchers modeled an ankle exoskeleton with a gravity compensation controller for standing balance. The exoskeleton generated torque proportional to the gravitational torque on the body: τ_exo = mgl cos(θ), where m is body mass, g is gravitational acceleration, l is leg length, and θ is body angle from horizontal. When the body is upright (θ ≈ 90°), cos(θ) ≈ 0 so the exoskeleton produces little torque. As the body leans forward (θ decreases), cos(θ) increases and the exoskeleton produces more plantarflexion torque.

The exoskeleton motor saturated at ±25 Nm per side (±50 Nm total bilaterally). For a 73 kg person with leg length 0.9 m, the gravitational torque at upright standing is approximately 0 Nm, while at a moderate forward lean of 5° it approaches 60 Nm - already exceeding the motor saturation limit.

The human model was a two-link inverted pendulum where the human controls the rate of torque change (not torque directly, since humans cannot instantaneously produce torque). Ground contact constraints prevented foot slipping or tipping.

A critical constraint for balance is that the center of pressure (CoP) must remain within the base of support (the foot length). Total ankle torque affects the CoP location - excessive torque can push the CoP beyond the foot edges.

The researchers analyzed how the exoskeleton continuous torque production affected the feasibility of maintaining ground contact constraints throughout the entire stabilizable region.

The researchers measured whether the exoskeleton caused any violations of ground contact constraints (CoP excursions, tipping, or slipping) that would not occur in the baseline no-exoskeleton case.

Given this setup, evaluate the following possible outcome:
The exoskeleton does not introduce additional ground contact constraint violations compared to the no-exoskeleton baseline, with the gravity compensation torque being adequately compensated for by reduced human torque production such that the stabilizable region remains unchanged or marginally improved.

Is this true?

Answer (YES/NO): NO